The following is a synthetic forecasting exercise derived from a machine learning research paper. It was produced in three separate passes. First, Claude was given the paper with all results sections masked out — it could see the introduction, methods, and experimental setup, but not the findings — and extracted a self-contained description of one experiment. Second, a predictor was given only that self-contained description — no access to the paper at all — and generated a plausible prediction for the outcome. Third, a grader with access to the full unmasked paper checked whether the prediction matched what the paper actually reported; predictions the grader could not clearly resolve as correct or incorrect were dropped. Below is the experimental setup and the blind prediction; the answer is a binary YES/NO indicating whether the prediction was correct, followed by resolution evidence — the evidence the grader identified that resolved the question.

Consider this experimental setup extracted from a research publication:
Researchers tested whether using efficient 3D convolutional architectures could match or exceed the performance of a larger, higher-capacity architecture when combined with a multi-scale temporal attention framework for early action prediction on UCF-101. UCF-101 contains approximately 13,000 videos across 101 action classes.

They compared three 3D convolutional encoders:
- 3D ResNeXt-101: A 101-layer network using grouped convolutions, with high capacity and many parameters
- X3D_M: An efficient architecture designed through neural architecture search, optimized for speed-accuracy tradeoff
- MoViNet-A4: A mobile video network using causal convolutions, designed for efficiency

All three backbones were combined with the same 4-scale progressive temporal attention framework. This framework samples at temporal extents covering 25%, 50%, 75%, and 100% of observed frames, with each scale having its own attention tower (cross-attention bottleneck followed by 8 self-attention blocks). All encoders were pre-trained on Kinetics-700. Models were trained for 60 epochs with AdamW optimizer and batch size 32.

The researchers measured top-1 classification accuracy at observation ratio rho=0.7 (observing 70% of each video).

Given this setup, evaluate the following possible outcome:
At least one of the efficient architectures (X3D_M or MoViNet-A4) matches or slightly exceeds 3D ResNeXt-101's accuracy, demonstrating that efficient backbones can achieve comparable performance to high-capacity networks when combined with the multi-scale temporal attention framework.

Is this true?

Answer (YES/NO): YES